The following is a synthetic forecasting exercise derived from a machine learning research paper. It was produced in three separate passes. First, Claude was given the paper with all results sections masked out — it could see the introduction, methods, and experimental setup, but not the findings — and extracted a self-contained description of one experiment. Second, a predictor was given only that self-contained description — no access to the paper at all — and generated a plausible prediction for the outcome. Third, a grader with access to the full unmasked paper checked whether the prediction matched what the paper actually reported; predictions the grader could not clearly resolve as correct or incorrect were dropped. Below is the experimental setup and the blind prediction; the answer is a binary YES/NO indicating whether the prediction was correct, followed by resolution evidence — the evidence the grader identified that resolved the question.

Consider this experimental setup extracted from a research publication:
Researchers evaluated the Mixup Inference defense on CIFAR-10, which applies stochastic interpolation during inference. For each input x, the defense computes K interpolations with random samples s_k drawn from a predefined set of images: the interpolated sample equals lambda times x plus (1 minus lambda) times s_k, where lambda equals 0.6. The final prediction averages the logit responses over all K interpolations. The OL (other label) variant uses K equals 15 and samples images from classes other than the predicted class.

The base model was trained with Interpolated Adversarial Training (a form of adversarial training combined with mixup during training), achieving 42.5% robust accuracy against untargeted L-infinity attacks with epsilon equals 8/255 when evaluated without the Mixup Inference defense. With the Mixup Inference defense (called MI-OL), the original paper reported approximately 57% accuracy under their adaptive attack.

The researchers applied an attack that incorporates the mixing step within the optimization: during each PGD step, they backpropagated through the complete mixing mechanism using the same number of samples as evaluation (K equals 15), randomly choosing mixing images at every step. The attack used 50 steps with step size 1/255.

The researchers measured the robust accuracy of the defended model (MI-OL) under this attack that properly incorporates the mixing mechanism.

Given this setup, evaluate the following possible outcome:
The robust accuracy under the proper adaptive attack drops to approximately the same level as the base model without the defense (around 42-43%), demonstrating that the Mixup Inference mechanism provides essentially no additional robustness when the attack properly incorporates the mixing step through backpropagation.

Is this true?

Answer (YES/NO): YES